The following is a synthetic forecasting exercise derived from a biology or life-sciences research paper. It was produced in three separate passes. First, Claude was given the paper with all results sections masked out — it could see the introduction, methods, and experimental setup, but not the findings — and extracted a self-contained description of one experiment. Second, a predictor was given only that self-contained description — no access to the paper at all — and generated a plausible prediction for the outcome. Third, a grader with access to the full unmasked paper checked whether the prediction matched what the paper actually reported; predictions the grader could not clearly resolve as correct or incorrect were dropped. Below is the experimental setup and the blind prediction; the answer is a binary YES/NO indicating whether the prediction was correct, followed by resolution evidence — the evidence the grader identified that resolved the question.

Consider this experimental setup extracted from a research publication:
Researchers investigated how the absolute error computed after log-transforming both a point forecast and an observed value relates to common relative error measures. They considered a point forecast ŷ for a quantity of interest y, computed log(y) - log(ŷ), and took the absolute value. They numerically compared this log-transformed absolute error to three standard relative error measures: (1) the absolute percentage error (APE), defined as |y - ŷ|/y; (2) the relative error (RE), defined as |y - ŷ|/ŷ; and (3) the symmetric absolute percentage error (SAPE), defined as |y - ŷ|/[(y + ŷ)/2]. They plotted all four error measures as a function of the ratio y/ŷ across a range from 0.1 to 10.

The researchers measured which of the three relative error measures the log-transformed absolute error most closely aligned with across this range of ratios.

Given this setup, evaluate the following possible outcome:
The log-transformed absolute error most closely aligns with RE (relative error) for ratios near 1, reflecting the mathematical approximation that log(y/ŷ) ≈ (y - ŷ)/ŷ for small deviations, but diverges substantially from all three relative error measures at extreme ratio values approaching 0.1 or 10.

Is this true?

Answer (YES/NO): NO